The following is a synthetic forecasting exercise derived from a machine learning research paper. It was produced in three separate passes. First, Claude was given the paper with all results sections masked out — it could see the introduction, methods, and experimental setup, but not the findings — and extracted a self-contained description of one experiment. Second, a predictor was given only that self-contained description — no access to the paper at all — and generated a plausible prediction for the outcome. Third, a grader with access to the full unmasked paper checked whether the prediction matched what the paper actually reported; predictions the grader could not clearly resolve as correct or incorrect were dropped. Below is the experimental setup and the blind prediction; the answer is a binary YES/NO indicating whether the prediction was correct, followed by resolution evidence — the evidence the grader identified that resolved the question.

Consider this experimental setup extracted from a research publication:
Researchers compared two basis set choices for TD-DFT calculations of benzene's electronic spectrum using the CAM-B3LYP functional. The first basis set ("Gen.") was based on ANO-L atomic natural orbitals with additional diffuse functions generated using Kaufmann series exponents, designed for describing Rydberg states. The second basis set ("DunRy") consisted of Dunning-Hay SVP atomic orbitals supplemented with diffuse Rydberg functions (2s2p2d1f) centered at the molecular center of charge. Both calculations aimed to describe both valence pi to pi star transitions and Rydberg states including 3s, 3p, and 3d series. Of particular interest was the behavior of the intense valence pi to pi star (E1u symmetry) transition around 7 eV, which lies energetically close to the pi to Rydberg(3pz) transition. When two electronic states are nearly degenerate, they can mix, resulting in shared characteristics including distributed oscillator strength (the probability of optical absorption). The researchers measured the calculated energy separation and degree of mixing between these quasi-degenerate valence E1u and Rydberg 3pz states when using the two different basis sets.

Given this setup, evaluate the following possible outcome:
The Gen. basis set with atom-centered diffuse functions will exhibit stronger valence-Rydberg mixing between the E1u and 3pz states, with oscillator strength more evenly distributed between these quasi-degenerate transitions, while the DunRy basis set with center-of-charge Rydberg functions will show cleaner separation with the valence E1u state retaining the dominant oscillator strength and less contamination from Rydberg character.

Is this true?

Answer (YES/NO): YES